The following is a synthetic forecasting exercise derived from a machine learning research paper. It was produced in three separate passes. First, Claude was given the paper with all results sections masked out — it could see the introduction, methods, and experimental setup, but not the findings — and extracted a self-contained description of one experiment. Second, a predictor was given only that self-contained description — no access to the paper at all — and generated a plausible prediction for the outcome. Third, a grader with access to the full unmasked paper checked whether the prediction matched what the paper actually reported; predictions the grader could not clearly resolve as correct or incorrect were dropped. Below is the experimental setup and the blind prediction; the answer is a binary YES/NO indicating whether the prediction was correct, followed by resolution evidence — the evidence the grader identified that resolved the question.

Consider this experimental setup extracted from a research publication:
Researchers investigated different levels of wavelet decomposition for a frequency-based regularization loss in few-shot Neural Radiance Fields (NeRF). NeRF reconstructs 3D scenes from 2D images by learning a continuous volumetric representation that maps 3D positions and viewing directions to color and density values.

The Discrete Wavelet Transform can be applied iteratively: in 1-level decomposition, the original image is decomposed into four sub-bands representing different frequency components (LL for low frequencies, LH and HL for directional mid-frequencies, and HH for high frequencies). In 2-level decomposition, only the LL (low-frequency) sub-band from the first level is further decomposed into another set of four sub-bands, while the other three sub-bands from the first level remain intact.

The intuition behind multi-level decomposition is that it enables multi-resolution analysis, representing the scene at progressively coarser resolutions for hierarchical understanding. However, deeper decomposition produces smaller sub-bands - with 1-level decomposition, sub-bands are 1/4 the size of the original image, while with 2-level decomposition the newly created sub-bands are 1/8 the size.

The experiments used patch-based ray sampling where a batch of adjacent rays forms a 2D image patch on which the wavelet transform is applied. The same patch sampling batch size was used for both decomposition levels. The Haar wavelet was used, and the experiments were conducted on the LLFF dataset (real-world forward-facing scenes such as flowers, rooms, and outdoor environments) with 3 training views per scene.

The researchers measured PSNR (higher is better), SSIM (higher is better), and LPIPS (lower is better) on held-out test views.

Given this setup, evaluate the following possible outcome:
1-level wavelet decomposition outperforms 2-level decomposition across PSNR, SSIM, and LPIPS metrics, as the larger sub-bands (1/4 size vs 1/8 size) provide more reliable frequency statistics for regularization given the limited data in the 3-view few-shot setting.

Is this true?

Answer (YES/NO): NO